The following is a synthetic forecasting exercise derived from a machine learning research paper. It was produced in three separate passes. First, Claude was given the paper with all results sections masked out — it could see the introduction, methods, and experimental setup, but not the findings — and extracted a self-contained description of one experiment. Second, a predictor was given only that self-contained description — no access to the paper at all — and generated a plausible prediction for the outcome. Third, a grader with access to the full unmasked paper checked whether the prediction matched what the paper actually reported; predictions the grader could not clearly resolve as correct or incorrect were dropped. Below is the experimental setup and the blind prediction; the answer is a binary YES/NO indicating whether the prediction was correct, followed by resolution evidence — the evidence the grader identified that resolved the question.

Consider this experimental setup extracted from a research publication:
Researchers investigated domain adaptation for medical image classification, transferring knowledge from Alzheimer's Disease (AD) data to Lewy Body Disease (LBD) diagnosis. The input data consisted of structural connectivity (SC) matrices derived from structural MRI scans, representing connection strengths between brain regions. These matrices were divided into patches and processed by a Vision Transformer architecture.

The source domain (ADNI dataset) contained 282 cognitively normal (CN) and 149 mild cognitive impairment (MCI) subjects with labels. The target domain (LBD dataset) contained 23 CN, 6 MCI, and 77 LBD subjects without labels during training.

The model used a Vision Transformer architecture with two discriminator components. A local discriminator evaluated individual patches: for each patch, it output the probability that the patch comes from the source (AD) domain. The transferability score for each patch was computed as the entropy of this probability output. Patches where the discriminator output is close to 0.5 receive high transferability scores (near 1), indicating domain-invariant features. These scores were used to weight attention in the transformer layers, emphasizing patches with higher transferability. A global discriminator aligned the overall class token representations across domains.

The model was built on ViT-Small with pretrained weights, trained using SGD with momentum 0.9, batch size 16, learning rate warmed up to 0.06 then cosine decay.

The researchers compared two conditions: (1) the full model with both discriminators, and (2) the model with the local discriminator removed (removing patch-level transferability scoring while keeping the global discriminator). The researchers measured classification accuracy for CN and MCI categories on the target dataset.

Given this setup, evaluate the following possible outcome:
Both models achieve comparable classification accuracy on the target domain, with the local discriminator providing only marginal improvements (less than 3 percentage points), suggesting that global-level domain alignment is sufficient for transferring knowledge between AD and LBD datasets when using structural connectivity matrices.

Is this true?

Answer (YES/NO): NO